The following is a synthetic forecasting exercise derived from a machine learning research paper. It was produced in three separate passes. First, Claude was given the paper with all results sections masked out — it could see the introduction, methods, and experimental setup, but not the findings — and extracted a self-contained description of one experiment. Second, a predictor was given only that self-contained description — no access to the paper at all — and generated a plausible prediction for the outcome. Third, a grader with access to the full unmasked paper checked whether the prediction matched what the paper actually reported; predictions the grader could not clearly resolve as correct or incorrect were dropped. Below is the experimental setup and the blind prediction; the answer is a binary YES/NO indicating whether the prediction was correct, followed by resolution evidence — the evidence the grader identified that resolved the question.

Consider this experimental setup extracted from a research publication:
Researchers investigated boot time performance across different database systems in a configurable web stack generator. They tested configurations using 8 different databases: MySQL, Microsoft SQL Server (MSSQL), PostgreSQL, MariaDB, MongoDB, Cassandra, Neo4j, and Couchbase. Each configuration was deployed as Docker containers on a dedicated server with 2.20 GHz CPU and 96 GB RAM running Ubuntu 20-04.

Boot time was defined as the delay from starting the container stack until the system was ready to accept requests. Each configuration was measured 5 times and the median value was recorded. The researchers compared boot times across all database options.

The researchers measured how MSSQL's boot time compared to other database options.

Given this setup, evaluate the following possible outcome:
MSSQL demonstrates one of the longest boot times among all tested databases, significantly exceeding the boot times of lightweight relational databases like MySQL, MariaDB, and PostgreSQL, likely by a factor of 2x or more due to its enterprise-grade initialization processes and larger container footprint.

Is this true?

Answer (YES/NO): YES